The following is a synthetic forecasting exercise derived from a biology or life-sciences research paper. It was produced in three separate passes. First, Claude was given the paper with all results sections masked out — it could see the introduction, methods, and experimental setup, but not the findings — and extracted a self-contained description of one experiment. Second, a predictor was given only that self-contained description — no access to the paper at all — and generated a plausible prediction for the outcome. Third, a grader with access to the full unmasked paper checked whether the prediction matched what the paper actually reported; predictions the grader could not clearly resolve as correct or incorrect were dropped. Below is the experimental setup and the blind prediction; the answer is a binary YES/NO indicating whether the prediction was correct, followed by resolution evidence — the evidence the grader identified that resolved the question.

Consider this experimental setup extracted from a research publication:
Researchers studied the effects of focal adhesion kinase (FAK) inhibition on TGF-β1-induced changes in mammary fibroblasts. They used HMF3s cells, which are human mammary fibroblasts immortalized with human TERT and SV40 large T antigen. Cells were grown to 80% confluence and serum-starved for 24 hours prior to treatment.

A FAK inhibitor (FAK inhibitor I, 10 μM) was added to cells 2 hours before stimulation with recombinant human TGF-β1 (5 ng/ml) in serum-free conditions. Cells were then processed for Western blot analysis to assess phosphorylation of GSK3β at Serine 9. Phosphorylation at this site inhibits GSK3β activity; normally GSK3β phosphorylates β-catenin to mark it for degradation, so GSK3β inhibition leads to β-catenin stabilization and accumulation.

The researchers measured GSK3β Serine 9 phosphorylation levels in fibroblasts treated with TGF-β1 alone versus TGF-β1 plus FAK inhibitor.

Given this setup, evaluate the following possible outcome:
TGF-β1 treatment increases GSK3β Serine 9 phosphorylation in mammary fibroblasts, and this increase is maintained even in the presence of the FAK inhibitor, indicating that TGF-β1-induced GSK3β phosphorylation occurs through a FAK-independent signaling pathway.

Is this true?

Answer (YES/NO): NO